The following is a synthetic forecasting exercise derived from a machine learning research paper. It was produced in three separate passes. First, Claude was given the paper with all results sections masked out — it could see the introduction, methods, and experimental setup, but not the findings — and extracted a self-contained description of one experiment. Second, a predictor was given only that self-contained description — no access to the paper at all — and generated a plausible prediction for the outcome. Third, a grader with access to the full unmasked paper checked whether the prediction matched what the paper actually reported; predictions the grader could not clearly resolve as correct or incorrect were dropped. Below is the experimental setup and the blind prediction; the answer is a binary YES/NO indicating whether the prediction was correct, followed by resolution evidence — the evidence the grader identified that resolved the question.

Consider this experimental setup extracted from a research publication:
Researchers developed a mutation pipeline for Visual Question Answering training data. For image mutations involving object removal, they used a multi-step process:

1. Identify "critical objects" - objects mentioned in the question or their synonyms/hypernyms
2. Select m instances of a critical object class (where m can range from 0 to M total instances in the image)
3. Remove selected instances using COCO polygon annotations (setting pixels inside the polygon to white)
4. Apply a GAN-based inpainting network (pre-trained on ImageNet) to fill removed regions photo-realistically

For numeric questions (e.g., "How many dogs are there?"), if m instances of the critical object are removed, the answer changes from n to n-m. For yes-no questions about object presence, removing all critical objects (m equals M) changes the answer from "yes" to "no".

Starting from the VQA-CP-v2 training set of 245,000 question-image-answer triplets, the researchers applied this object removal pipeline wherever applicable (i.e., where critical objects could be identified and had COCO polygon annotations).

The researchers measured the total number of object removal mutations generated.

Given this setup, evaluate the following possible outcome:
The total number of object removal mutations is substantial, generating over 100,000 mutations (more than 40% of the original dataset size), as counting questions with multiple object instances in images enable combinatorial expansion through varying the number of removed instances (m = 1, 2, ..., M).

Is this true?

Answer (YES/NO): YES